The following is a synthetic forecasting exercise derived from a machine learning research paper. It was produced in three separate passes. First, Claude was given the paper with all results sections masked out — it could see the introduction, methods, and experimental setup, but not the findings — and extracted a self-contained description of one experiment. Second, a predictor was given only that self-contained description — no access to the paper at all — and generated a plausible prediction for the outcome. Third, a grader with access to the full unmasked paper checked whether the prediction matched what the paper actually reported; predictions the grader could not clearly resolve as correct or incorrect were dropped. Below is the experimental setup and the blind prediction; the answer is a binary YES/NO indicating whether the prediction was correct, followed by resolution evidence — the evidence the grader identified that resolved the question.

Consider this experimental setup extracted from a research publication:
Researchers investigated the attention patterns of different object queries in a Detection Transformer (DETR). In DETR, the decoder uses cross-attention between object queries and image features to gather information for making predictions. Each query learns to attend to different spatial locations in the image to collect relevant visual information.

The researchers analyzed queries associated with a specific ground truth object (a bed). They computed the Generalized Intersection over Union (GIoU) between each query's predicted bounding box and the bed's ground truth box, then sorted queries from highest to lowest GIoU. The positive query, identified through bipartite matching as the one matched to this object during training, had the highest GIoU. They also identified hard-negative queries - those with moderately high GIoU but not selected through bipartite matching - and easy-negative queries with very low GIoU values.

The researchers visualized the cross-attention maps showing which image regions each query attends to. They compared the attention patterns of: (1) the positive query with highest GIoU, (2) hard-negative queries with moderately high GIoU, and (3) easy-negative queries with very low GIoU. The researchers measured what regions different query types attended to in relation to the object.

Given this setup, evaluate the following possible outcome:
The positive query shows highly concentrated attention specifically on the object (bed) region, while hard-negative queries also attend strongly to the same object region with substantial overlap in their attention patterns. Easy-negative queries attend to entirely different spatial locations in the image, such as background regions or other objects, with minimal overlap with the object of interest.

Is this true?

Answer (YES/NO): NO